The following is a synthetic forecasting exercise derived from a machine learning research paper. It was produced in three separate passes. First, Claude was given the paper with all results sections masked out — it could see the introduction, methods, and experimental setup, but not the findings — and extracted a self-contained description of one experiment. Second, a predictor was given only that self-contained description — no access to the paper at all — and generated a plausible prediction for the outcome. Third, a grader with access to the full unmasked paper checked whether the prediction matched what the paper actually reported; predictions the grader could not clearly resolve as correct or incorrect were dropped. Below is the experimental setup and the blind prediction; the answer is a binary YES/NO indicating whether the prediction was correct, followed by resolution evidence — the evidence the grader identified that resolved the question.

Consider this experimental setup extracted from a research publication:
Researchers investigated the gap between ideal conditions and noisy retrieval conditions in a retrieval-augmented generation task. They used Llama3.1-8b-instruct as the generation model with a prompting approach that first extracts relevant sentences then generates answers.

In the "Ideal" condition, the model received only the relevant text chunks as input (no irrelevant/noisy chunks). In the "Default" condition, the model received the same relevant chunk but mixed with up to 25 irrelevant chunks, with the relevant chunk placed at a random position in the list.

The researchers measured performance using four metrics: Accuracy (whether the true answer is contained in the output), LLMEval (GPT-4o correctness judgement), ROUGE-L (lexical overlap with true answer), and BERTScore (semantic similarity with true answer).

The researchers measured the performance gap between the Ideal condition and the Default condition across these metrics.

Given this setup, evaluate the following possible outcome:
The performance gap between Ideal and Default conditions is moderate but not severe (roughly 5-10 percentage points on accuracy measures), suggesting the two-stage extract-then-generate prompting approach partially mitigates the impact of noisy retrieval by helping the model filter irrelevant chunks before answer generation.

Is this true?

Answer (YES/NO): NO